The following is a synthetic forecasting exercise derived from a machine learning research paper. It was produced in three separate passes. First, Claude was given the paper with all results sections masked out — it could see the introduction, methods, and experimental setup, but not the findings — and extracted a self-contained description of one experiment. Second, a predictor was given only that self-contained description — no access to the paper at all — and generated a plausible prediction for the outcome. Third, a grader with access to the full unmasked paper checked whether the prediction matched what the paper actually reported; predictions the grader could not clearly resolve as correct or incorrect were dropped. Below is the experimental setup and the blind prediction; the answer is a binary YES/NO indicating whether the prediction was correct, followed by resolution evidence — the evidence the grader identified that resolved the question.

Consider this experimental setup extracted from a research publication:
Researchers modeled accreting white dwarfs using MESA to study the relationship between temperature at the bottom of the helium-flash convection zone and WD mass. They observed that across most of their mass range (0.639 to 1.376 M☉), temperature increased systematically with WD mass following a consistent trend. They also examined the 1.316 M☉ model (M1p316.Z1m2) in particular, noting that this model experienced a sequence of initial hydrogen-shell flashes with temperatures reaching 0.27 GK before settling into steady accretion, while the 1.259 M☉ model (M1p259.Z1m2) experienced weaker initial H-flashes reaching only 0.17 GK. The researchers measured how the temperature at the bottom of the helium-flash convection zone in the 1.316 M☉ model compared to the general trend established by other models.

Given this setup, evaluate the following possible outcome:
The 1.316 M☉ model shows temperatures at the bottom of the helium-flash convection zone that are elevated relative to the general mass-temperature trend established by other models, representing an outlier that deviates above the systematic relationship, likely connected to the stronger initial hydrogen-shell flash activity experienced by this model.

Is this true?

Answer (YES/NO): NO